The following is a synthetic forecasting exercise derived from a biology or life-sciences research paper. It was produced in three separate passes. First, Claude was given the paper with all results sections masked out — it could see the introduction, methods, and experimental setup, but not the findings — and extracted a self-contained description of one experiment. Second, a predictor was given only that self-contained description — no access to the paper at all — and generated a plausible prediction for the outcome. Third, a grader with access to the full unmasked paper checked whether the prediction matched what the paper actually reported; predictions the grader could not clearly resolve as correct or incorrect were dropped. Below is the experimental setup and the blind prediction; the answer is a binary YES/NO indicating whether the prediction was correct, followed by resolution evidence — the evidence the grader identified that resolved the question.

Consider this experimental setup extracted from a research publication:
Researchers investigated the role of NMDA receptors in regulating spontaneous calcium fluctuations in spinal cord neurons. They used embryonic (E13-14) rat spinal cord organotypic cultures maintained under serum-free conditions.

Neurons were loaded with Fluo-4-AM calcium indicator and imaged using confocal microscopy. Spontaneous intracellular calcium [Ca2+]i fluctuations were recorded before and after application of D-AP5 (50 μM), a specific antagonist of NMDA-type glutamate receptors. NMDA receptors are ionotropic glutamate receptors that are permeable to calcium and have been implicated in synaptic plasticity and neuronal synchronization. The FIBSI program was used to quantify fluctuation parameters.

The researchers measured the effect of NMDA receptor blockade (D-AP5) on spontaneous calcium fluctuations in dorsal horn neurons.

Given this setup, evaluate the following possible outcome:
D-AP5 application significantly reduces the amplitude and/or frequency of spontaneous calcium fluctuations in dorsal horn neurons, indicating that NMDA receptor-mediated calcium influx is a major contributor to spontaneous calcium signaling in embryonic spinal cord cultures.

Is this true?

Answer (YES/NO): NO